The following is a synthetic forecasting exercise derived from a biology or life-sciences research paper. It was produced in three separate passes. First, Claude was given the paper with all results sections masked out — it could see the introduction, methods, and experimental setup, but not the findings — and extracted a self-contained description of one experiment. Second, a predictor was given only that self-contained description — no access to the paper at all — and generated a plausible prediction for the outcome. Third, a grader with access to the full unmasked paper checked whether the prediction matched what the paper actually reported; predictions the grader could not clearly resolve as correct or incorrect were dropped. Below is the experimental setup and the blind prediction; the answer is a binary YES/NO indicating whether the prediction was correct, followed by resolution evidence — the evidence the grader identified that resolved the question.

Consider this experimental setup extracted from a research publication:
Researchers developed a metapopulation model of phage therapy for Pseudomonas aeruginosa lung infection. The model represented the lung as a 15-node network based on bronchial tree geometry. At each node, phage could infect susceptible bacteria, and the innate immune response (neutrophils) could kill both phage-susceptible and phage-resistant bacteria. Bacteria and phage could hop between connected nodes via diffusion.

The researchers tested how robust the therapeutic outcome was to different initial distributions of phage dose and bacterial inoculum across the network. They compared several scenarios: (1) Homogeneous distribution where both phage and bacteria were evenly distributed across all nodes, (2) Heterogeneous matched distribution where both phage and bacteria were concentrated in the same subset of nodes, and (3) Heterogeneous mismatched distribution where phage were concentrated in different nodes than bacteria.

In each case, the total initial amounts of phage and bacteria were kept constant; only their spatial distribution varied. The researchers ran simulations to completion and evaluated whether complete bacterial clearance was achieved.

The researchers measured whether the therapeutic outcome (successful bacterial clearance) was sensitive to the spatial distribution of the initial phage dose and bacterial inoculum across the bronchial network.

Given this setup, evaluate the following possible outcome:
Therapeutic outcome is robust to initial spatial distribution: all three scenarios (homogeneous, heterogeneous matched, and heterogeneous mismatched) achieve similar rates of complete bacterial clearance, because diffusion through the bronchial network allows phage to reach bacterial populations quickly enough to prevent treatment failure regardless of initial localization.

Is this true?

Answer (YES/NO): YES